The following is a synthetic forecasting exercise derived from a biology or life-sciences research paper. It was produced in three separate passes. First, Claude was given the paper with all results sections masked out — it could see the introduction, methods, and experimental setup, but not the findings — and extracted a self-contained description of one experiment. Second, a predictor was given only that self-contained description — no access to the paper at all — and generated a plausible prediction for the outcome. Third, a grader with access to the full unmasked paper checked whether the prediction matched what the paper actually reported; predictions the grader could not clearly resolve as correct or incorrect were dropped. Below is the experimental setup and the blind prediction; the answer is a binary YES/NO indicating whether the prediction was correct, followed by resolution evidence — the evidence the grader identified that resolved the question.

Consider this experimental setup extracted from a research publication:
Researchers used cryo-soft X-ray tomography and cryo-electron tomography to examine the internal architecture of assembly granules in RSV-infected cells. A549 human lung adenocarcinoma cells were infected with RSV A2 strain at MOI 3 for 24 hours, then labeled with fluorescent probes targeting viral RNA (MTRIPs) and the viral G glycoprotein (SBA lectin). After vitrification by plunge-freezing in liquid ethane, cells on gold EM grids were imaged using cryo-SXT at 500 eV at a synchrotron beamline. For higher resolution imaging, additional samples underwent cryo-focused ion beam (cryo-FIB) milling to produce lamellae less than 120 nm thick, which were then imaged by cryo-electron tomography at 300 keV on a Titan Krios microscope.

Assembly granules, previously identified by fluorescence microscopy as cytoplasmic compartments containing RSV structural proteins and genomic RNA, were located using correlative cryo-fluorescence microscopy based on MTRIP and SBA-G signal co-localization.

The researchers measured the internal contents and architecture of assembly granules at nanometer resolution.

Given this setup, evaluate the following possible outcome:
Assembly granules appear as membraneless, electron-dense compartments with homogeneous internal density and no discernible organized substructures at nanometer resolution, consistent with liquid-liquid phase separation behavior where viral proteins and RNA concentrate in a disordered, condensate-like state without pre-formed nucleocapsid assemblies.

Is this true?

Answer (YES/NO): NO